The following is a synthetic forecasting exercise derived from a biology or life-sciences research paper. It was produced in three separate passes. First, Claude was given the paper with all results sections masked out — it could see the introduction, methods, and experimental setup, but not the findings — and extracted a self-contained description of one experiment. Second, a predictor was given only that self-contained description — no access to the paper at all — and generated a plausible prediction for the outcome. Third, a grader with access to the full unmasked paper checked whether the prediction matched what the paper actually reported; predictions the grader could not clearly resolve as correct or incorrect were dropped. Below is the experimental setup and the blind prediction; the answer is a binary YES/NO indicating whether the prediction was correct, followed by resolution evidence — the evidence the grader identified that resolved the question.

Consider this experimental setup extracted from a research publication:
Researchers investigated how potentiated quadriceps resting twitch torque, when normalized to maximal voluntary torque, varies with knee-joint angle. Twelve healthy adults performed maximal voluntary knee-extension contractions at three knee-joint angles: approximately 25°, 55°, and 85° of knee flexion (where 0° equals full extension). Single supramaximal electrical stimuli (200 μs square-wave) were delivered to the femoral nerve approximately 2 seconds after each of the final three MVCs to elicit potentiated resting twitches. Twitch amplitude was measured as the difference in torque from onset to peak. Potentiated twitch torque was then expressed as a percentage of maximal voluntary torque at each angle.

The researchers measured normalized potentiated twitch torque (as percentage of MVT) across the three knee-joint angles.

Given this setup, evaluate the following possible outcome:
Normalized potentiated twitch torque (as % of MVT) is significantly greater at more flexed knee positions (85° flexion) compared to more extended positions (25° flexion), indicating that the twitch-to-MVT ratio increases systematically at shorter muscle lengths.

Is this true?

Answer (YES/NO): NO